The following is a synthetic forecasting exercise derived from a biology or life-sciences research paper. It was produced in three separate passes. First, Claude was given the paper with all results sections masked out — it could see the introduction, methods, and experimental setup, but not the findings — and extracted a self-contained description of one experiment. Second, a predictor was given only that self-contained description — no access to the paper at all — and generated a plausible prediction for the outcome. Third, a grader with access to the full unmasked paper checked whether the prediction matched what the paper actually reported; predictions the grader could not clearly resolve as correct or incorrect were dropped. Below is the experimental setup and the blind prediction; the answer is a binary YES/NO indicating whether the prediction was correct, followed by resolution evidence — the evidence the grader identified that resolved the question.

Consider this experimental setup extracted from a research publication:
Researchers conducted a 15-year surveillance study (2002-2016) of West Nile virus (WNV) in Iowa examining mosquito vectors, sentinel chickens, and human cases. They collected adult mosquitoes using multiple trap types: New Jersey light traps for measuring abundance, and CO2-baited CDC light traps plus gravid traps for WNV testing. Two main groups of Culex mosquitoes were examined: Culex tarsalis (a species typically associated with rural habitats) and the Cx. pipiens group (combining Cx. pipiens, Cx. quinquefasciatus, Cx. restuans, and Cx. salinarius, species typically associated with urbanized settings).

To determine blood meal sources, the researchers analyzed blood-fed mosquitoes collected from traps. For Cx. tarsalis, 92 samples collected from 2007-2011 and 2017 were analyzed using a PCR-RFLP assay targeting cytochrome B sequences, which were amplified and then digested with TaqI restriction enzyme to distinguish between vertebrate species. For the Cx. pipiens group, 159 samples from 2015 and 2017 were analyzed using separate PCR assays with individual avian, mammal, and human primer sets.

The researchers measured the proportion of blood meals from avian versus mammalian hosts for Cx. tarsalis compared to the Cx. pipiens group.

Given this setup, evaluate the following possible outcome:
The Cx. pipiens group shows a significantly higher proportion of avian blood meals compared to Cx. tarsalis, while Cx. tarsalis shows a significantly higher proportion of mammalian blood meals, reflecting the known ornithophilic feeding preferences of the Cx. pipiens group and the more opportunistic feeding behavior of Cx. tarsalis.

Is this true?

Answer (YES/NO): NO